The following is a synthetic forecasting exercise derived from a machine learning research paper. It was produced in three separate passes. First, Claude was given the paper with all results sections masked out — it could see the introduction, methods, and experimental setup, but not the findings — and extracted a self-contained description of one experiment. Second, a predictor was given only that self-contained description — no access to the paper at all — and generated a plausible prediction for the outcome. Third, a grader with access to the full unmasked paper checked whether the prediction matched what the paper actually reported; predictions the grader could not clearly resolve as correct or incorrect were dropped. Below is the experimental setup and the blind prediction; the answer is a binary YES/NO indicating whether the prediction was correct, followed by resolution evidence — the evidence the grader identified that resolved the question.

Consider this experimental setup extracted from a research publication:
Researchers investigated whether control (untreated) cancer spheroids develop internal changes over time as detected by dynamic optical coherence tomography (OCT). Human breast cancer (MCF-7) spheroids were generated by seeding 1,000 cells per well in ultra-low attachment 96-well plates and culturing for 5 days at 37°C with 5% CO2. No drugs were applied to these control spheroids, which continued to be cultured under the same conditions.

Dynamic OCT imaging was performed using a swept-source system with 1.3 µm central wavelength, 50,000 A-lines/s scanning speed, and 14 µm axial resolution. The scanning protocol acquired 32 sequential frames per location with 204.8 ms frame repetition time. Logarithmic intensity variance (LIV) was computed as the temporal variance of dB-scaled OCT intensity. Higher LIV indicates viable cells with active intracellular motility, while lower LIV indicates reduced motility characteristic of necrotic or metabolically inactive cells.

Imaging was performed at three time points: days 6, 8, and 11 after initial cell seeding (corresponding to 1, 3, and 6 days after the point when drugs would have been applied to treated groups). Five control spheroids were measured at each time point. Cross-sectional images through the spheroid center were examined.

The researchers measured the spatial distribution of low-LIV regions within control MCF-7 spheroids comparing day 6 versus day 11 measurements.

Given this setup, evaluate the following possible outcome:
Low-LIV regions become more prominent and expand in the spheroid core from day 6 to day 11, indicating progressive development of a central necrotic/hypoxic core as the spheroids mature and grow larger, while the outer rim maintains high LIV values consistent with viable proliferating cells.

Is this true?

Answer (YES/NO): YES